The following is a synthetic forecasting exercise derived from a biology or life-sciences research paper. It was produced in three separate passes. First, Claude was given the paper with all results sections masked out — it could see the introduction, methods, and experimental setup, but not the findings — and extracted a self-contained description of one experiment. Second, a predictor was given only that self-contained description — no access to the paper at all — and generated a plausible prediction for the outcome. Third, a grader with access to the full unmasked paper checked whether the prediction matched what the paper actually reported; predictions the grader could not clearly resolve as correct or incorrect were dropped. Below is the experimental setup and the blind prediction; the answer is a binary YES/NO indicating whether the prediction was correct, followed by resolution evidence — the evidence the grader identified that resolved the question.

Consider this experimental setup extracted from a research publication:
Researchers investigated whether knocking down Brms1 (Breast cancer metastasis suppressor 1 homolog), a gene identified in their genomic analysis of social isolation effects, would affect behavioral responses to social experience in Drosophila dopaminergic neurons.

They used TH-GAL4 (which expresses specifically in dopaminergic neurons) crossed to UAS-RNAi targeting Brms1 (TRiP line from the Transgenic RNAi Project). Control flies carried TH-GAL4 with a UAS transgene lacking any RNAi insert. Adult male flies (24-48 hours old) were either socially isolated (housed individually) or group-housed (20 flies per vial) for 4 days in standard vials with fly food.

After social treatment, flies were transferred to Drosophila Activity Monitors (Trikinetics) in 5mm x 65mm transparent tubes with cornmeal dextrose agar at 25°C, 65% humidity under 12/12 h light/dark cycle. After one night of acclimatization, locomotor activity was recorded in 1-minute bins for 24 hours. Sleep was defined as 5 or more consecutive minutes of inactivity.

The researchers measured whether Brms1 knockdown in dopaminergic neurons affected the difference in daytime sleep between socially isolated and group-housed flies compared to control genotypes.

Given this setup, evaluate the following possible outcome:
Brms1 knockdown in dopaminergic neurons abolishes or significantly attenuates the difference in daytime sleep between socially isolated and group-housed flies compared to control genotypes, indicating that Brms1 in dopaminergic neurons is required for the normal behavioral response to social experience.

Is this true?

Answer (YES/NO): YES